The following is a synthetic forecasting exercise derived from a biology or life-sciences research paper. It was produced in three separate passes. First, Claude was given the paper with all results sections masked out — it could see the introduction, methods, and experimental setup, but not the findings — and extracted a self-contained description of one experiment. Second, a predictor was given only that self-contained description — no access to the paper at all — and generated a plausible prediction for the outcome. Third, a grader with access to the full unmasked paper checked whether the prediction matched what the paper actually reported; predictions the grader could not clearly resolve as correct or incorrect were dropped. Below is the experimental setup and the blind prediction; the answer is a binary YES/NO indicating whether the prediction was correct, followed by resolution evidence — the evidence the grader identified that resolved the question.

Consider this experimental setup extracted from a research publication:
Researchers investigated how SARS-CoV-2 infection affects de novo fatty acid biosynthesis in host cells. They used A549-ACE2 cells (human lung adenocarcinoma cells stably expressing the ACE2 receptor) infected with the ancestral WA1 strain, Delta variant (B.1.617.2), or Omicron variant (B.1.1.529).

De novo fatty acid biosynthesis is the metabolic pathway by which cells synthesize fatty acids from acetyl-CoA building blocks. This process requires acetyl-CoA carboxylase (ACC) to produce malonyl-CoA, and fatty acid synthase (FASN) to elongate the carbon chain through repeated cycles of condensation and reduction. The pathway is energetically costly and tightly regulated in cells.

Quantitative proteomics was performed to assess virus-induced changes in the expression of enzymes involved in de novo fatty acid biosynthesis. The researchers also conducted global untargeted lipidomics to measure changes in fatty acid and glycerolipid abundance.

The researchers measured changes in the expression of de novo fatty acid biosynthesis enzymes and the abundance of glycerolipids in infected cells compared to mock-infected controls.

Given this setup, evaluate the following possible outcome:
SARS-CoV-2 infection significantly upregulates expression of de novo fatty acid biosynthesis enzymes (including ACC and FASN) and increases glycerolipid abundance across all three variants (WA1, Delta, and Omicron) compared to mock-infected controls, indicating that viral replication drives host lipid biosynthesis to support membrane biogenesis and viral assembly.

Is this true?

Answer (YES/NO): NO